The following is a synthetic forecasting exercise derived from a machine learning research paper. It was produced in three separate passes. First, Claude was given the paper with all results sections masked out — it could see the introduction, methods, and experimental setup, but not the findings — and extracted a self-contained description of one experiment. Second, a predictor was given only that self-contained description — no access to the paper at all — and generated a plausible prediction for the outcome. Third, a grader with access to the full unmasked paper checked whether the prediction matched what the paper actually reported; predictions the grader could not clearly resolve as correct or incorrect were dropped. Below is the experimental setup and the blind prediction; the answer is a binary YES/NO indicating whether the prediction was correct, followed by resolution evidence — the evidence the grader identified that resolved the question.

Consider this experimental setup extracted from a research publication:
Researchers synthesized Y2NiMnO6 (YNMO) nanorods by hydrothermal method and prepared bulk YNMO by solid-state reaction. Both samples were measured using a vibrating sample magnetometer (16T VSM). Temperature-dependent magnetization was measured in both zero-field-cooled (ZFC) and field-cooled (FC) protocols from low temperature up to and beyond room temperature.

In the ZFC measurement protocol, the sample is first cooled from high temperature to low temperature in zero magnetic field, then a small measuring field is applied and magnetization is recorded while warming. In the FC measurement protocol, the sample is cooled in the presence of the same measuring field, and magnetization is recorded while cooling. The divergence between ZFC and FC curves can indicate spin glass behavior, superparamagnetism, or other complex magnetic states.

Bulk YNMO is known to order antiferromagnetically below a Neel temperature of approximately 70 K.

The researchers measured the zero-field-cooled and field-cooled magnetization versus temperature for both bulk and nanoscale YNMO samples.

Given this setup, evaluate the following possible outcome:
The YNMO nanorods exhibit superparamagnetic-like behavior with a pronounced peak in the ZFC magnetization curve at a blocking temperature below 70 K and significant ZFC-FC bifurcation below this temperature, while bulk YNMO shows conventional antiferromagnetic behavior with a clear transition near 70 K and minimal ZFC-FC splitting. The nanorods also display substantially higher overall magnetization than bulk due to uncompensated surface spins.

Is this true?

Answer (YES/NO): NO